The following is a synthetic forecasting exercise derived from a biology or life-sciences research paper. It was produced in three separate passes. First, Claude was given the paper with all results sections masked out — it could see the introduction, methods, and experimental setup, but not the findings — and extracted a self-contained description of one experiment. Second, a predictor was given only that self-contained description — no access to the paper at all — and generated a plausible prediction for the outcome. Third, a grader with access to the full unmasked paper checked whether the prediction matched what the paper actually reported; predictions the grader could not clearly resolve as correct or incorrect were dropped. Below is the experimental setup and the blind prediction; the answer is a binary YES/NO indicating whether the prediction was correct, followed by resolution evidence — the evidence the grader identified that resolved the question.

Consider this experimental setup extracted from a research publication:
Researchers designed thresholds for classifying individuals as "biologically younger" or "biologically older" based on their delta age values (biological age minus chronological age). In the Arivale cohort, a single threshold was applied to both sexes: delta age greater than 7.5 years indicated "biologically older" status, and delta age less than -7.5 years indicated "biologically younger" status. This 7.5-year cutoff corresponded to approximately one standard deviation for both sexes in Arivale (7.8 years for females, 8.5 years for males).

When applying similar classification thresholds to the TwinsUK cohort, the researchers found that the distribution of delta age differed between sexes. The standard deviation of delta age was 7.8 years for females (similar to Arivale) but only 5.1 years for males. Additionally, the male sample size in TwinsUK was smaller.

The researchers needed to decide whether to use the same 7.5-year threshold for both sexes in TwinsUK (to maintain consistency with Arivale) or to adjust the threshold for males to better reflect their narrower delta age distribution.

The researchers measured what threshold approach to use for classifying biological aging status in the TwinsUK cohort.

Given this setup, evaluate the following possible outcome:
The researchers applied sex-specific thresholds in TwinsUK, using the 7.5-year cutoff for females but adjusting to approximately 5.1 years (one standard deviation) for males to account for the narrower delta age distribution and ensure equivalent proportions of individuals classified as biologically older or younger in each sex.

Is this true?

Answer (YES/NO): YES